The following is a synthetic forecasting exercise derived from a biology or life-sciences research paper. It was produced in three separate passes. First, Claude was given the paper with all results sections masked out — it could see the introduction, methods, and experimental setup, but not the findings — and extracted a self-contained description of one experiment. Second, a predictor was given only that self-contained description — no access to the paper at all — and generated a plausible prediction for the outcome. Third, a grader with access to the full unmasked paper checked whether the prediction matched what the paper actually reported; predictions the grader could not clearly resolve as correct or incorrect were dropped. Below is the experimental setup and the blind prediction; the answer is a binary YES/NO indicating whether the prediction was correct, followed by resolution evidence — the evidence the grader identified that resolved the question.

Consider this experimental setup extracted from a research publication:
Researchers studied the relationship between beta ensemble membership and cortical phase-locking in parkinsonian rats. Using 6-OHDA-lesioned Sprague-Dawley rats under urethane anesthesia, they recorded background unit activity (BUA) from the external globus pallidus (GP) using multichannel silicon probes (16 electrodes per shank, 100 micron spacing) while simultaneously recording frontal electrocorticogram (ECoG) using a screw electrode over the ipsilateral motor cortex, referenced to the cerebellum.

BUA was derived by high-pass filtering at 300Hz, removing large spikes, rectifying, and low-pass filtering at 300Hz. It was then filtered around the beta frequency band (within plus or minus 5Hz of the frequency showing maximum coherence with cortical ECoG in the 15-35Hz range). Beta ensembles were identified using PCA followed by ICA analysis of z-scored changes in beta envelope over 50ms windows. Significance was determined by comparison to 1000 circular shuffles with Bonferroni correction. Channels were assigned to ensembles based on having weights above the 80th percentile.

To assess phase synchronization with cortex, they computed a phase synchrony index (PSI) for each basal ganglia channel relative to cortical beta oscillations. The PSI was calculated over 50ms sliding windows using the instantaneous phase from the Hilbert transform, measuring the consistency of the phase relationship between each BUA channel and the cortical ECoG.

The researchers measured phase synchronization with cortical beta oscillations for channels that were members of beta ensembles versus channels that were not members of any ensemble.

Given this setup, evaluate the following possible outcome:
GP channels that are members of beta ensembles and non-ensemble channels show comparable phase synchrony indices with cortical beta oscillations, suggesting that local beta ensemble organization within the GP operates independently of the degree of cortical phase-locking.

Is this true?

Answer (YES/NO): NO